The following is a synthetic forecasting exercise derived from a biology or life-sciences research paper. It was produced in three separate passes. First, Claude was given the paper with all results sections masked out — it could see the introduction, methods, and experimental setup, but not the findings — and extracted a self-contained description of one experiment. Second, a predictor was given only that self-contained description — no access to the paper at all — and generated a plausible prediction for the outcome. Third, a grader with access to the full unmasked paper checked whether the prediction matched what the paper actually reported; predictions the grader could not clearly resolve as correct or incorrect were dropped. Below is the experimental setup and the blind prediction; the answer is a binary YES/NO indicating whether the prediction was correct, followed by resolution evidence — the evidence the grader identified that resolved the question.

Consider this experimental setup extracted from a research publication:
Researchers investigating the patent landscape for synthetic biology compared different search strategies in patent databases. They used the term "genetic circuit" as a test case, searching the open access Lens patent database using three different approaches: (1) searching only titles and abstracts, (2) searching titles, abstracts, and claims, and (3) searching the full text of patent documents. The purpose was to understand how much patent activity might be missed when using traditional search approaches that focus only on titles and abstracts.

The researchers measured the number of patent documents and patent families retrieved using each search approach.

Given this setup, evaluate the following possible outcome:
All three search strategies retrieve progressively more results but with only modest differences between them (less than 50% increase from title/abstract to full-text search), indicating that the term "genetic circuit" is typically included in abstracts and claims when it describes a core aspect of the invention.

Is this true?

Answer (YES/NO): NO